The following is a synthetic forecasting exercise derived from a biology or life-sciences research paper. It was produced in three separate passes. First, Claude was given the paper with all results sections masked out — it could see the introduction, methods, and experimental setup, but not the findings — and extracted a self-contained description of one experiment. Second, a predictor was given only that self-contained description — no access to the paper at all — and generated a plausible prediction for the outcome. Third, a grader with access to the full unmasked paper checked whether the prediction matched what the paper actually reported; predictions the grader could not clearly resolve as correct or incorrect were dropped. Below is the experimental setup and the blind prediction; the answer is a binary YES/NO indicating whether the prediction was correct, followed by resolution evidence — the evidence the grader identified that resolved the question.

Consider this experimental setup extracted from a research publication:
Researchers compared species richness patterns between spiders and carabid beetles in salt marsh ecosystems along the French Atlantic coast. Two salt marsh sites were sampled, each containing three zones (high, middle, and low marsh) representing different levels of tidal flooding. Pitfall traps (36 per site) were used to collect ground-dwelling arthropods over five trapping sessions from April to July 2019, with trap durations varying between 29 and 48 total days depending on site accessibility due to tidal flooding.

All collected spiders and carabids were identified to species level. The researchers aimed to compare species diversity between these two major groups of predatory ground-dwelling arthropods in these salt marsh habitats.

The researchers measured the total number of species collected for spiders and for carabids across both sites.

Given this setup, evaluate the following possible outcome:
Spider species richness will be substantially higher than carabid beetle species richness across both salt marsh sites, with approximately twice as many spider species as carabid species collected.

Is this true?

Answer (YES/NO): NO